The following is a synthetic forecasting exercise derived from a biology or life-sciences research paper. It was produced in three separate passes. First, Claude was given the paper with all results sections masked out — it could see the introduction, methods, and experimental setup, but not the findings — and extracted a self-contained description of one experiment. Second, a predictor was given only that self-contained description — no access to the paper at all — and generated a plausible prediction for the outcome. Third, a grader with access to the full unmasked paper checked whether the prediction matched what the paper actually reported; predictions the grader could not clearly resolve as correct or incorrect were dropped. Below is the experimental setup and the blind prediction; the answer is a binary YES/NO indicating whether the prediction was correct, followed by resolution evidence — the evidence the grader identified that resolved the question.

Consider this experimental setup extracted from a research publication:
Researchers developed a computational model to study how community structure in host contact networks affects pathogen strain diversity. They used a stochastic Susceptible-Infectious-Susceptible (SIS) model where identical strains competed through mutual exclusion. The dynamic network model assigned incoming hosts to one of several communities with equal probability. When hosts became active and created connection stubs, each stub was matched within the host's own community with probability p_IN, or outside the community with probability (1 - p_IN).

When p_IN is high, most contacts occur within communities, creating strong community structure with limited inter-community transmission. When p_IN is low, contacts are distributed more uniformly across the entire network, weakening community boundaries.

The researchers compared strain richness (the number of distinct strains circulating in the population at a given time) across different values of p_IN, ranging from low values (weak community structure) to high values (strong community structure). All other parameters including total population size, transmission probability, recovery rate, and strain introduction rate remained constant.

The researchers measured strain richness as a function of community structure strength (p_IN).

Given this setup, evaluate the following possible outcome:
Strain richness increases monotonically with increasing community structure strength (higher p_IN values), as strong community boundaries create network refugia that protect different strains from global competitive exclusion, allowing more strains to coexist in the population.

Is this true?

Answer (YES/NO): YES